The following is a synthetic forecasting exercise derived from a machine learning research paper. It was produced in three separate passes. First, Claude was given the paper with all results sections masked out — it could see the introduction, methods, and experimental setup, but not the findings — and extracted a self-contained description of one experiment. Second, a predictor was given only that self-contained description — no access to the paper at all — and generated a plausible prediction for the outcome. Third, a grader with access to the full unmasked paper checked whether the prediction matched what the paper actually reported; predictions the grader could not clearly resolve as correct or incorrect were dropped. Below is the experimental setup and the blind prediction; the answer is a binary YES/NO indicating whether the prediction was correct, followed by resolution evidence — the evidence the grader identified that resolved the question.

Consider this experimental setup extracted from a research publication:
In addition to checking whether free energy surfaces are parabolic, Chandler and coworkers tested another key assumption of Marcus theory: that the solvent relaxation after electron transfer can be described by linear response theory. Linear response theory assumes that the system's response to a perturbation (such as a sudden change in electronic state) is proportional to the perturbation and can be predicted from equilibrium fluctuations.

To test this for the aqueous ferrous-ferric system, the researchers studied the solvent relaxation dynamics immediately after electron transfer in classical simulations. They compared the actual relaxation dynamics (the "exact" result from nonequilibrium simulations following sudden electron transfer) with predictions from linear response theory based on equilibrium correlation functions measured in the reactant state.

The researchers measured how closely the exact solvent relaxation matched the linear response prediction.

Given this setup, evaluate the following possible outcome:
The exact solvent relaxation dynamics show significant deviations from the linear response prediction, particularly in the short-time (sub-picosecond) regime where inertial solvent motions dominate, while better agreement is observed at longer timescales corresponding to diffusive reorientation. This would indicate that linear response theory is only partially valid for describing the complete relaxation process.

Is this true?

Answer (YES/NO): NO